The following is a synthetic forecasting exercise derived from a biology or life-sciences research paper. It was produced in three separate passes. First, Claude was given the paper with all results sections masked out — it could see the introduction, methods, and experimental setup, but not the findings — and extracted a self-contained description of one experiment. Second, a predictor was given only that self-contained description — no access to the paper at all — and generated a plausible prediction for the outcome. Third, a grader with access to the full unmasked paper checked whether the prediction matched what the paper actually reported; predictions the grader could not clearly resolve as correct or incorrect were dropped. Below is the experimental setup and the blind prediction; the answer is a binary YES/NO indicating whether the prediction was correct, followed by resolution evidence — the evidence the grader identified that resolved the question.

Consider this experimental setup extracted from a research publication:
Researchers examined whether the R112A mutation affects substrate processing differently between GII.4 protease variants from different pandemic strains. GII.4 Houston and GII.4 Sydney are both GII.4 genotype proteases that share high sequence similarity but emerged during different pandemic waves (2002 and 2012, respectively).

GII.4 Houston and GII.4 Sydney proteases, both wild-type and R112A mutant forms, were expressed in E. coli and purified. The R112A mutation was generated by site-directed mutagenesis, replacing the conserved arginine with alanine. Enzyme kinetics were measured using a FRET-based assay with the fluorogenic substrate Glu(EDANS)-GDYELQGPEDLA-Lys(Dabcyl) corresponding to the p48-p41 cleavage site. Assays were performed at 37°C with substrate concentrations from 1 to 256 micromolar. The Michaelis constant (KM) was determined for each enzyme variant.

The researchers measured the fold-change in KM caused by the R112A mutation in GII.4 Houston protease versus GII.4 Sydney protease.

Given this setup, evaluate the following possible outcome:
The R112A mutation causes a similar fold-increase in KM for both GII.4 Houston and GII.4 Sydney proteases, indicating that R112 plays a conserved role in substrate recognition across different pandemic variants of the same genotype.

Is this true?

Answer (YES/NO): NO